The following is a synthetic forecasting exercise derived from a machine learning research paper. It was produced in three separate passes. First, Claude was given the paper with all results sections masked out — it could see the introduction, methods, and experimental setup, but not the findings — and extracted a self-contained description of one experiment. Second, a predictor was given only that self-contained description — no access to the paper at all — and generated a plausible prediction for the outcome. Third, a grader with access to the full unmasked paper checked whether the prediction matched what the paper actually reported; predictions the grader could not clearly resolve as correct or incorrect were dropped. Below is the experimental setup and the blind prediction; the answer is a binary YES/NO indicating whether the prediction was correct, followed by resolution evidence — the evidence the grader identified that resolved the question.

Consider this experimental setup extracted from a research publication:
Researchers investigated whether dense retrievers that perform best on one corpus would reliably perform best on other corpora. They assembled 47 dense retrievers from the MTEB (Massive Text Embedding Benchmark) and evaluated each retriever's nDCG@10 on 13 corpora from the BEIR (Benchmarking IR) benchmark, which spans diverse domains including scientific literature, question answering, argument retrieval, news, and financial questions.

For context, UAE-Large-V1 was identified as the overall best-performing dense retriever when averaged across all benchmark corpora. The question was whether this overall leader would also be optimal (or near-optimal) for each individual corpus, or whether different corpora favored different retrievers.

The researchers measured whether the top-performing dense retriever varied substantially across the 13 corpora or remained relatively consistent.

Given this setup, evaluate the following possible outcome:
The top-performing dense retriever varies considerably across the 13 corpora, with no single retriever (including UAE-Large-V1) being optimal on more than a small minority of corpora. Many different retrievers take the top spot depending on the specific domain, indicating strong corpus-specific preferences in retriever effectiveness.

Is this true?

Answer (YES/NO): YES